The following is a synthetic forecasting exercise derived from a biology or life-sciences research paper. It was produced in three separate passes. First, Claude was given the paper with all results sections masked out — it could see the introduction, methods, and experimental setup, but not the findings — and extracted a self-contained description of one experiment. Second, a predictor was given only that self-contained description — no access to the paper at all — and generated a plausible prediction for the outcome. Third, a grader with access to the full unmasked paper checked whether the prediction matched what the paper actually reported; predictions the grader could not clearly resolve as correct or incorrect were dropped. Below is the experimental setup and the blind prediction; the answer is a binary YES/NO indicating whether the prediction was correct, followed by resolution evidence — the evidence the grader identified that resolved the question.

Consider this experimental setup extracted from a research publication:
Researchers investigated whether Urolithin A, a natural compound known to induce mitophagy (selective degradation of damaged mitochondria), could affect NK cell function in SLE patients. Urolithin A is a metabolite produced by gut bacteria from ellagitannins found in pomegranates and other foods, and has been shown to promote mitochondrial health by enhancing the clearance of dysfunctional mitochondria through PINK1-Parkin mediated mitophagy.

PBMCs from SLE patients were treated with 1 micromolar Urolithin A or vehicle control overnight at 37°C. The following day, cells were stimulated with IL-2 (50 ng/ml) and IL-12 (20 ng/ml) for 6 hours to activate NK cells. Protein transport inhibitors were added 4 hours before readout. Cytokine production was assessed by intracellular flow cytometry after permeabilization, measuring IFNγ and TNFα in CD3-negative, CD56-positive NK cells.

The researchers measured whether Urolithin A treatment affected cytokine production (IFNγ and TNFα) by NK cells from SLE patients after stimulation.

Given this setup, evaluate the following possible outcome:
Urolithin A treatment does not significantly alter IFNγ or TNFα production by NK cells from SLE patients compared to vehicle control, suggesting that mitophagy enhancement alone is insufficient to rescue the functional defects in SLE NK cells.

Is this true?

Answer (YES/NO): NO